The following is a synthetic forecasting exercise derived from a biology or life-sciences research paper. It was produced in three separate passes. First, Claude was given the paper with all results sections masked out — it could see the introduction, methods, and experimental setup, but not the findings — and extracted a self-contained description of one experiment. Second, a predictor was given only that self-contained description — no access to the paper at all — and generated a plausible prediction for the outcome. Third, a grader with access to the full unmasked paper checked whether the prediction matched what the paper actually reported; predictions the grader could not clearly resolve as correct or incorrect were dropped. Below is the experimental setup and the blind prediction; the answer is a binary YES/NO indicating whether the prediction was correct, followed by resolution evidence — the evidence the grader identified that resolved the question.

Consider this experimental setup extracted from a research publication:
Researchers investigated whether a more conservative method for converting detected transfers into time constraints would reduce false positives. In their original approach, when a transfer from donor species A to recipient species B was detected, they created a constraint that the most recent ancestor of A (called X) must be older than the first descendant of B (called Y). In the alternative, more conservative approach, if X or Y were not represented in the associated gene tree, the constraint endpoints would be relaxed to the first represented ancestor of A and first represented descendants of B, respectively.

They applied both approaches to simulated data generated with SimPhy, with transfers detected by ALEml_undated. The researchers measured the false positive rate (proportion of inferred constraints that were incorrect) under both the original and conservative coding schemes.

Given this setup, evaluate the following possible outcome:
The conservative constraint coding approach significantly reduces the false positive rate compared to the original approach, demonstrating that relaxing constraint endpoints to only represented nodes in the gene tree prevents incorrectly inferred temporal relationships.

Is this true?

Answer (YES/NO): NO